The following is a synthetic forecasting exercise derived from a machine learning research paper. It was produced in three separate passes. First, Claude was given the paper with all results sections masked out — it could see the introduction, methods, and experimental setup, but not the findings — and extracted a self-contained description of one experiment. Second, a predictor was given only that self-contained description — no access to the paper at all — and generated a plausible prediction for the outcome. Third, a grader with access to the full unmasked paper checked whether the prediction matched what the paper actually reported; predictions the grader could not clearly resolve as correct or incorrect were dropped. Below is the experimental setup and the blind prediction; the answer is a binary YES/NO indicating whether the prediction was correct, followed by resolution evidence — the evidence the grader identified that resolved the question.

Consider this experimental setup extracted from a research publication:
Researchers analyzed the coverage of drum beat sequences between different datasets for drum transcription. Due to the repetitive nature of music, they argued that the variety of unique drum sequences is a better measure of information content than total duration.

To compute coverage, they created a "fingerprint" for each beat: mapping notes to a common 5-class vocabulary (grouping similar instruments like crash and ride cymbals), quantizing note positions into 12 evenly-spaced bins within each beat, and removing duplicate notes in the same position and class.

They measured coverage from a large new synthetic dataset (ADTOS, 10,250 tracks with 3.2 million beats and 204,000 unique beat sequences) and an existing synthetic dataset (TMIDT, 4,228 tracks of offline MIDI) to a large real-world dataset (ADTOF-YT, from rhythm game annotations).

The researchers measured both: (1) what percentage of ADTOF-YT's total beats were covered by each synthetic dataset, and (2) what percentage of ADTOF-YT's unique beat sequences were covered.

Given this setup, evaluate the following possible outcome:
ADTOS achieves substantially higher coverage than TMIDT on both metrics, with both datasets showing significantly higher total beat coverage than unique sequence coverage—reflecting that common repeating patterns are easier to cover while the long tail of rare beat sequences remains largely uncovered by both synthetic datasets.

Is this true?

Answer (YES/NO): NO